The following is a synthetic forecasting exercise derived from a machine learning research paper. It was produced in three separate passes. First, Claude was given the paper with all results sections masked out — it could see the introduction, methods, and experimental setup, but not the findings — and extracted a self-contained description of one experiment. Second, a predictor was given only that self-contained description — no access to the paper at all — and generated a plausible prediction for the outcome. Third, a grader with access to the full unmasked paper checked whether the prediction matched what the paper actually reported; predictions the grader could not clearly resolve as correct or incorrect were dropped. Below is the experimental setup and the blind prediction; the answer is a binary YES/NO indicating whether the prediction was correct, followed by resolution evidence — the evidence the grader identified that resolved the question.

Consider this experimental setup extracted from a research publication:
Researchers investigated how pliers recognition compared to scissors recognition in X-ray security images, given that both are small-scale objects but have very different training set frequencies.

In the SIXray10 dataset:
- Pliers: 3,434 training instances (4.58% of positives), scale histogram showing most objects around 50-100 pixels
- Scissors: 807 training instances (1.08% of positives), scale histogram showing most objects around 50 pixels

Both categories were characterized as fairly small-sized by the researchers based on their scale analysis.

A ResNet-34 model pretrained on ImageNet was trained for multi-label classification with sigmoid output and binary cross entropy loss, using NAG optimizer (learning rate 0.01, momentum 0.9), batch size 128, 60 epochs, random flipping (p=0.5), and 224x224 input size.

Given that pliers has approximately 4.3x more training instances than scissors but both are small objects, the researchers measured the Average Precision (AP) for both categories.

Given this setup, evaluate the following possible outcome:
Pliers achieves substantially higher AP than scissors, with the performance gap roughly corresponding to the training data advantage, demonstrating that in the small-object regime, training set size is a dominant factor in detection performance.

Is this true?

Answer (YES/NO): NO